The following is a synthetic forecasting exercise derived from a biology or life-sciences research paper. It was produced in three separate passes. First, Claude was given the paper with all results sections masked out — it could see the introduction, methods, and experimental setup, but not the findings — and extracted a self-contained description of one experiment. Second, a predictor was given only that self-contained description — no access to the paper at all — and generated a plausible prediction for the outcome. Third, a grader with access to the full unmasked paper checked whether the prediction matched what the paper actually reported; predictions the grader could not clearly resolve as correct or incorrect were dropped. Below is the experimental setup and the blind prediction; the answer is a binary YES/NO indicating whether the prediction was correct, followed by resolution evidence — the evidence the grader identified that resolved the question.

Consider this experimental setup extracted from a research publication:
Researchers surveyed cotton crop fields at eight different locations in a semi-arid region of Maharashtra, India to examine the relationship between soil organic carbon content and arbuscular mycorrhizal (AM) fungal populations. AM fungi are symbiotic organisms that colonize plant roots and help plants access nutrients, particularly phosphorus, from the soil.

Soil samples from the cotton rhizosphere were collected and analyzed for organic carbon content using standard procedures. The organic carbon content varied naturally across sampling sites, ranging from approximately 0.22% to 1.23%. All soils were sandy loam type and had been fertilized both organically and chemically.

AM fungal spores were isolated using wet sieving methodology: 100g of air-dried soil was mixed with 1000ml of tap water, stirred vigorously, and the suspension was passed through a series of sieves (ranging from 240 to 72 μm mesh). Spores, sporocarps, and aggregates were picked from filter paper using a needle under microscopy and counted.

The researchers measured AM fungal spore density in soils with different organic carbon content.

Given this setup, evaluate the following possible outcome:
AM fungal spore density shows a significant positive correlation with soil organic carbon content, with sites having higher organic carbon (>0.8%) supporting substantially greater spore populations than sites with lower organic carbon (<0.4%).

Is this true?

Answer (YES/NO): NO